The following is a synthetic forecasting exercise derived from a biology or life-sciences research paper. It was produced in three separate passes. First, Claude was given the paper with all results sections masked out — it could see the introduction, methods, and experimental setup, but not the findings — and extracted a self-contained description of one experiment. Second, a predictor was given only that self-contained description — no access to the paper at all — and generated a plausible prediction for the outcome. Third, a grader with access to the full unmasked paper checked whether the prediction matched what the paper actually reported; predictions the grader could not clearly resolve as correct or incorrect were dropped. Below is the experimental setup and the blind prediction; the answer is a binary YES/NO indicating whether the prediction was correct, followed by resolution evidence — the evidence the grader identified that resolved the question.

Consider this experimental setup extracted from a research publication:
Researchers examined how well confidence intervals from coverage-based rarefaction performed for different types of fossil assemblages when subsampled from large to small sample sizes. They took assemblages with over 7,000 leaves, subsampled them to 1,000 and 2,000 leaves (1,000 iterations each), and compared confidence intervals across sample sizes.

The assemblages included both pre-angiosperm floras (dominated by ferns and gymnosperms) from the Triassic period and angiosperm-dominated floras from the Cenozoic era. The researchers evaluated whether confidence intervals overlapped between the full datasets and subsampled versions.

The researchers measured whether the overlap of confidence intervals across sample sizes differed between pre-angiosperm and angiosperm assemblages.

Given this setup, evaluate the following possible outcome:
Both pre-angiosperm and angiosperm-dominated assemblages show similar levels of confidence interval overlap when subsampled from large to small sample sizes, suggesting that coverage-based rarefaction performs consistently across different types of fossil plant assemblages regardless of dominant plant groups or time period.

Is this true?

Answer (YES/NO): NO